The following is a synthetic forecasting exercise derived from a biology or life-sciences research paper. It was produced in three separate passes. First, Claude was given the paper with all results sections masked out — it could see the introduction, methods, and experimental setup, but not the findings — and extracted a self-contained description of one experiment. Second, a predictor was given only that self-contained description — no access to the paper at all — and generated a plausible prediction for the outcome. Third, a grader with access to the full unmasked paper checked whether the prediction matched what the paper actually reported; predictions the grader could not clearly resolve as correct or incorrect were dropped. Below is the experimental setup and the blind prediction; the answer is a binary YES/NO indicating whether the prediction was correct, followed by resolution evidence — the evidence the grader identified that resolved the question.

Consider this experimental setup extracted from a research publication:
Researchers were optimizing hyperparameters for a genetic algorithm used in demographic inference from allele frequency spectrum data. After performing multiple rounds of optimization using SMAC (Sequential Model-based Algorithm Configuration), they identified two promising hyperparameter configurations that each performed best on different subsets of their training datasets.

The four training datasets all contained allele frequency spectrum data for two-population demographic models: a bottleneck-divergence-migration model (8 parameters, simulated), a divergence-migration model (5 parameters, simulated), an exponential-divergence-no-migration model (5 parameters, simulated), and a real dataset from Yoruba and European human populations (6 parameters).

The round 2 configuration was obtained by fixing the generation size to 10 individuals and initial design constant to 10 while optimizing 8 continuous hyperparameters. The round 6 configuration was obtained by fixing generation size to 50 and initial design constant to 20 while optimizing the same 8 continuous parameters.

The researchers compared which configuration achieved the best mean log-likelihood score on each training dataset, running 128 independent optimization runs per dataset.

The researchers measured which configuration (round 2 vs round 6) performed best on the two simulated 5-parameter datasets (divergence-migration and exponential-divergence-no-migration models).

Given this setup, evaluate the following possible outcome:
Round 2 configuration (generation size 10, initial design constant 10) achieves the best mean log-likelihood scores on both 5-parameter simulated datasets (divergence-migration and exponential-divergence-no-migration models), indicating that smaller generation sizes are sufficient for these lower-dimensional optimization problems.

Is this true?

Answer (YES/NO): YES